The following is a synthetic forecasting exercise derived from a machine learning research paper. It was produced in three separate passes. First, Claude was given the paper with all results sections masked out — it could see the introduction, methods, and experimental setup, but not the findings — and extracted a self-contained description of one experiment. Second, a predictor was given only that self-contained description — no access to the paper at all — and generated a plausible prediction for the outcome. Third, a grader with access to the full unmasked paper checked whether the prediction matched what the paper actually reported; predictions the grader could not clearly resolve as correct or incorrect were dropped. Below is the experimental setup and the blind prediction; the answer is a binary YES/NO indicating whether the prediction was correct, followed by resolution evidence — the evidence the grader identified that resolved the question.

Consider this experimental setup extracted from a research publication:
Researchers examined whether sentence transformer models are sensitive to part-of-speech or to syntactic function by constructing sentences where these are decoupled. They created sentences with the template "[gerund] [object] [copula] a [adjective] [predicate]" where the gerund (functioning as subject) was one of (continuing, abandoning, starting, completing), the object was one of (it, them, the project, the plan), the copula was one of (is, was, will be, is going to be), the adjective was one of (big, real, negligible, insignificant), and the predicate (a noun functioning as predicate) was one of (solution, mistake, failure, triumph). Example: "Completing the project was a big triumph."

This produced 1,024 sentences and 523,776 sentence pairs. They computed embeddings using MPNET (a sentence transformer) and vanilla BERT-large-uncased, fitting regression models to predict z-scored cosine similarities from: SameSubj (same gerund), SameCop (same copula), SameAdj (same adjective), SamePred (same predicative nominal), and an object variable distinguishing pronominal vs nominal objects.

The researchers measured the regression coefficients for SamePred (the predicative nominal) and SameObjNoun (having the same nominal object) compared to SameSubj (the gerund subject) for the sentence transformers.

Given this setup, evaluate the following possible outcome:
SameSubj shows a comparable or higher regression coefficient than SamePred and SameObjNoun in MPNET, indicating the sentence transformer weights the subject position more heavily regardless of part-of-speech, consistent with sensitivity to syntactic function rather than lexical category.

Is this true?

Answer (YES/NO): NO